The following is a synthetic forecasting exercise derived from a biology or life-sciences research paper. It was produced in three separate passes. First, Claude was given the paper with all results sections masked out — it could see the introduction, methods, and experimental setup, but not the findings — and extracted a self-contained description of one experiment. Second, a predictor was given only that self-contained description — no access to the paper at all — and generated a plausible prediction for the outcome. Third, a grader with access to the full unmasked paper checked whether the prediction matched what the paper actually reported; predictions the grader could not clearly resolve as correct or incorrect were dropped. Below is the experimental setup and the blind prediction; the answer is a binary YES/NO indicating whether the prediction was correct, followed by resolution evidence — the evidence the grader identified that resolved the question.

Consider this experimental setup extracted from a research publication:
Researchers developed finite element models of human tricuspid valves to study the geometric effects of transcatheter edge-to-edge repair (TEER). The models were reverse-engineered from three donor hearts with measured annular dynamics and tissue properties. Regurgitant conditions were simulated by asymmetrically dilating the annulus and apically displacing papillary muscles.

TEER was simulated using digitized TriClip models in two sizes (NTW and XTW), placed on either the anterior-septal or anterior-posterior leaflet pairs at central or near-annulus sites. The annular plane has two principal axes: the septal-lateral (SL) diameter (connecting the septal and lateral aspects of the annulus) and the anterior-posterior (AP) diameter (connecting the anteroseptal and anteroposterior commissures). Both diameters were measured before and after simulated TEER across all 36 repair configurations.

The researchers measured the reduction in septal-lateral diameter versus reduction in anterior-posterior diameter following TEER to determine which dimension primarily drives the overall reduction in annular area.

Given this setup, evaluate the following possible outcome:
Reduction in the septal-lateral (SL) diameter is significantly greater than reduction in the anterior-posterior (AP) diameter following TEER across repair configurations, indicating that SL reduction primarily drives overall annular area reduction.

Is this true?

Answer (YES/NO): YES